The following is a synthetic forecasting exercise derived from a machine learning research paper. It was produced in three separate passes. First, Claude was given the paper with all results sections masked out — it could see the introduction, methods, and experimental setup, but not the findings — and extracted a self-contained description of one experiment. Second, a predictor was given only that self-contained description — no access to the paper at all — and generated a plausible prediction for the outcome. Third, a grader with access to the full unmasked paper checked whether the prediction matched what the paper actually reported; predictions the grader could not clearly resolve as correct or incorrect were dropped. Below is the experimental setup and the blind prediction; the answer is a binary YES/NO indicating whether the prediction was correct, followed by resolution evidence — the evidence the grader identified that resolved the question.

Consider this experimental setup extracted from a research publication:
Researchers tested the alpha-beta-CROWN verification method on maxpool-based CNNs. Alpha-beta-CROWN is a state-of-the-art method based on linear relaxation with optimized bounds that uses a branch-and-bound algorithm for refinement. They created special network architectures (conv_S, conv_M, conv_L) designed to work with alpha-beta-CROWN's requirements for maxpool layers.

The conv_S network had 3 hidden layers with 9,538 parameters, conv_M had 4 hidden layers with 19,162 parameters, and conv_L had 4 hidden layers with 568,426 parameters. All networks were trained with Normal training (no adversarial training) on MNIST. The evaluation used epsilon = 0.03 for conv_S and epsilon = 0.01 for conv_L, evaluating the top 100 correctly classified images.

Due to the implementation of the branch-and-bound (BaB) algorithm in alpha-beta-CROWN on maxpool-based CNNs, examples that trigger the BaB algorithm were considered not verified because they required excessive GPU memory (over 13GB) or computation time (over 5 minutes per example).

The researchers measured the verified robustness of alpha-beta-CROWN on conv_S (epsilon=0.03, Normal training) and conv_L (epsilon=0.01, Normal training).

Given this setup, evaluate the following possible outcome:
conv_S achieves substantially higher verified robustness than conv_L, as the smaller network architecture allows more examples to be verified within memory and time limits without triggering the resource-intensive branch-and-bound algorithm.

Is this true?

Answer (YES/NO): NO